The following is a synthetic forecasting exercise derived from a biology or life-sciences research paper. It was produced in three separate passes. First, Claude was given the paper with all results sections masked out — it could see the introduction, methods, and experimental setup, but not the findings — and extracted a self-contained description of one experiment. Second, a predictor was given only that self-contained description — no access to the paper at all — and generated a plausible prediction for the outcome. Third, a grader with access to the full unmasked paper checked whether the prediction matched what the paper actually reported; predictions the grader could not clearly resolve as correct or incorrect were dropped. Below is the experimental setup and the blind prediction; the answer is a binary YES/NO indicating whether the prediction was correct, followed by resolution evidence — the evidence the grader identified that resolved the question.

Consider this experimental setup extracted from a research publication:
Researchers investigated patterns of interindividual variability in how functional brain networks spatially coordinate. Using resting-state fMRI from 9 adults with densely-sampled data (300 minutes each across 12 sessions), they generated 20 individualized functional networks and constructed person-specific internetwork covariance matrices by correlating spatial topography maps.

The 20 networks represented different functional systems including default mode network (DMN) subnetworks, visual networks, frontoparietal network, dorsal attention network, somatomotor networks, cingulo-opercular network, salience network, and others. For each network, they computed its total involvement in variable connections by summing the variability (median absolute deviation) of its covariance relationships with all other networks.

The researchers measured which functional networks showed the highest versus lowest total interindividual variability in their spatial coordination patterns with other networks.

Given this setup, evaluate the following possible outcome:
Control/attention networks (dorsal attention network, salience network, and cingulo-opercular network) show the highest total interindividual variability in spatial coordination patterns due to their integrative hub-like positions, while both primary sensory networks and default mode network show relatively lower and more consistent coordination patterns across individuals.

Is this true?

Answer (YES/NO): NO